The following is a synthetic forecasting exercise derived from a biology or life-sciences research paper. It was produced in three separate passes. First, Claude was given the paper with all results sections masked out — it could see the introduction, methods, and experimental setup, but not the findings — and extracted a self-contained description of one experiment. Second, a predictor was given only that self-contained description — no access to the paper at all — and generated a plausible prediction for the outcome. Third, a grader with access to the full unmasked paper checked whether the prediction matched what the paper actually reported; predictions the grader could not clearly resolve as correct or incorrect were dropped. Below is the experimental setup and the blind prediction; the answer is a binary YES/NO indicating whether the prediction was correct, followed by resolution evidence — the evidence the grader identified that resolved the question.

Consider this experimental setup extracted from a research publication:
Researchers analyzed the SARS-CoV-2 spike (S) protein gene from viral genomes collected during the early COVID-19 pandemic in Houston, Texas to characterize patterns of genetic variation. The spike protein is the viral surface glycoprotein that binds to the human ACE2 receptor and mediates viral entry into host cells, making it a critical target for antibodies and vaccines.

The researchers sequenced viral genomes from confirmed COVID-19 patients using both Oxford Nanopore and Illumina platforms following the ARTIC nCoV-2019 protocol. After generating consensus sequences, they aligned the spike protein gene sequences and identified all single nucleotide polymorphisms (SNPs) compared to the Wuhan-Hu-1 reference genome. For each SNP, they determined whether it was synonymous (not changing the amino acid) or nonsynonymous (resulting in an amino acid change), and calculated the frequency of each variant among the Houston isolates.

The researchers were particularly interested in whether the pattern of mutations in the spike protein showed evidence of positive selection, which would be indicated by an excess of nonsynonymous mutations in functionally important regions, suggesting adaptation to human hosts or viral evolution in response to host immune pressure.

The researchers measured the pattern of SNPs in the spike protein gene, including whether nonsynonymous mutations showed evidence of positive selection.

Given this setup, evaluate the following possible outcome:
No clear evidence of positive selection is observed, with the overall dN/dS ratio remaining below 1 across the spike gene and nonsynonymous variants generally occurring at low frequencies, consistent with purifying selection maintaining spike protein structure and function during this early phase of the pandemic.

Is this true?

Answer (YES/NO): NO